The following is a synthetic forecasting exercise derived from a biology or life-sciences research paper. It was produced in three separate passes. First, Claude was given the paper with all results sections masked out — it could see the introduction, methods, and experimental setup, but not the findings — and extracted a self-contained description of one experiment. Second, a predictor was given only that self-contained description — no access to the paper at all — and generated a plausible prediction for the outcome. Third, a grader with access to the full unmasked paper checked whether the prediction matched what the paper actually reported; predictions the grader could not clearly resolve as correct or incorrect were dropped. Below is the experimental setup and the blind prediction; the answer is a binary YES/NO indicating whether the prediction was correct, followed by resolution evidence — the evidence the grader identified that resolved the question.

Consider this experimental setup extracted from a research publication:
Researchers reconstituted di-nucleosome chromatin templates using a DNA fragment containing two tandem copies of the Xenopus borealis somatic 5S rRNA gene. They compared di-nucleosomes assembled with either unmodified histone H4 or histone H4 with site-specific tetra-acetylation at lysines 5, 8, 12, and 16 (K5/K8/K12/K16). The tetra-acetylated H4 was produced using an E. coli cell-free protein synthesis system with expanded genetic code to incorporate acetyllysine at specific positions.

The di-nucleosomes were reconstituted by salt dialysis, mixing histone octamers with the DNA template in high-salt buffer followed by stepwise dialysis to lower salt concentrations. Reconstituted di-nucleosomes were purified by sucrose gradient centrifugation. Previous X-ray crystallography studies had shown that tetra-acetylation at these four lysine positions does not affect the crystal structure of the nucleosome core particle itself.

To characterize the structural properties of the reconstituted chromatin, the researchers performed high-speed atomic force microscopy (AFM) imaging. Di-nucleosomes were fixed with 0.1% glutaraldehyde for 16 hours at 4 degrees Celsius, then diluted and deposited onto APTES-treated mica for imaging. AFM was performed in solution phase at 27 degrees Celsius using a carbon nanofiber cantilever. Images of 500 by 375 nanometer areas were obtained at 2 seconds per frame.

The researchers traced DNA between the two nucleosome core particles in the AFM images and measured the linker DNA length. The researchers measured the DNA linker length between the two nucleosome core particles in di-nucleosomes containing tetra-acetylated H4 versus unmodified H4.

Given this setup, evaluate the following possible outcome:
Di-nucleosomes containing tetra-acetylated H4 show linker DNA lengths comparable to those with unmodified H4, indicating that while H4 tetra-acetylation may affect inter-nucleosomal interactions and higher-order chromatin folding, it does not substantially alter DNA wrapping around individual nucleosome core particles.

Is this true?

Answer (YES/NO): YES